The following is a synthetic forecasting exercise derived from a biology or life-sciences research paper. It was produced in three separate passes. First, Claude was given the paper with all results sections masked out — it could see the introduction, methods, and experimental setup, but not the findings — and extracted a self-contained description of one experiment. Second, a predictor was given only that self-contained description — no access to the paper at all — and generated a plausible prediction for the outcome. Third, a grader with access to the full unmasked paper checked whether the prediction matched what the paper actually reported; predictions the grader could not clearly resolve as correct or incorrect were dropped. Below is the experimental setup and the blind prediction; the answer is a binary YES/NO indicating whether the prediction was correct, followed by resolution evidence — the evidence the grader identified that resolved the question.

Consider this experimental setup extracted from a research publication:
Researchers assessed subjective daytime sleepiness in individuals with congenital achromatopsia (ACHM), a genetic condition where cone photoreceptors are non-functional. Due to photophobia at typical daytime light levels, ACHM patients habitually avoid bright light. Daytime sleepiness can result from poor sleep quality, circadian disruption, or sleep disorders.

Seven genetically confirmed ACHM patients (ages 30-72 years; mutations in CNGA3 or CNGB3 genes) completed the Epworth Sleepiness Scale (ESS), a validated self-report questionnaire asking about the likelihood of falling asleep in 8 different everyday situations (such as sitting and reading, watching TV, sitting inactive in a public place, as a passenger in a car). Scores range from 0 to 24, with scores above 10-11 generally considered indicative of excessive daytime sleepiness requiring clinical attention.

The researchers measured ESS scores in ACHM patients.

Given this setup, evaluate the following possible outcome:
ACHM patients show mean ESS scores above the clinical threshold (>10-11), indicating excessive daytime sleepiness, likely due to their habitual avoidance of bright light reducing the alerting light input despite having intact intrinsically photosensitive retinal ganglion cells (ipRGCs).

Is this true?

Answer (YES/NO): NO